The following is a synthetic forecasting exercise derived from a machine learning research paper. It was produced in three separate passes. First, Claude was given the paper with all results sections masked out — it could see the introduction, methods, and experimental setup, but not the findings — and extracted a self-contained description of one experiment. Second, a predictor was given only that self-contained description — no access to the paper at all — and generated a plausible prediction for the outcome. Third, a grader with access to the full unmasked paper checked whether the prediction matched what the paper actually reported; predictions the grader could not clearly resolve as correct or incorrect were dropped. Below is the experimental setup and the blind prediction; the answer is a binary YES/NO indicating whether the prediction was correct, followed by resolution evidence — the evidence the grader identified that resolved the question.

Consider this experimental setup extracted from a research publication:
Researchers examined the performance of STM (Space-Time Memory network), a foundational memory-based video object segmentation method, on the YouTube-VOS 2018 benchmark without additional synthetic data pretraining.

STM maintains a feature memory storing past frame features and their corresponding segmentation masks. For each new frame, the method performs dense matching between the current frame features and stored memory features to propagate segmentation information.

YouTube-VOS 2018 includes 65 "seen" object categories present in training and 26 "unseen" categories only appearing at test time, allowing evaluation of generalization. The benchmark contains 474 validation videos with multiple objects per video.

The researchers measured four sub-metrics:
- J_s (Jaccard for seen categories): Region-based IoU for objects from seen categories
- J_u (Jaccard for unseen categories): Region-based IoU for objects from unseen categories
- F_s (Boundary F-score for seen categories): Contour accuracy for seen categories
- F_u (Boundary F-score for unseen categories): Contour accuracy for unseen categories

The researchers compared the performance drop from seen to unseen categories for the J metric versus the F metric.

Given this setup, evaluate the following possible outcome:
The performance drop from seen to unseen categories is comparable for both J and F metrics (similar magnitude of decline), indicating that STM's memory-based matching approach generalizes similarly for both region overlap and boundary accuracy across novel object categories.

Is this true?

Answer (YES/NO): NO